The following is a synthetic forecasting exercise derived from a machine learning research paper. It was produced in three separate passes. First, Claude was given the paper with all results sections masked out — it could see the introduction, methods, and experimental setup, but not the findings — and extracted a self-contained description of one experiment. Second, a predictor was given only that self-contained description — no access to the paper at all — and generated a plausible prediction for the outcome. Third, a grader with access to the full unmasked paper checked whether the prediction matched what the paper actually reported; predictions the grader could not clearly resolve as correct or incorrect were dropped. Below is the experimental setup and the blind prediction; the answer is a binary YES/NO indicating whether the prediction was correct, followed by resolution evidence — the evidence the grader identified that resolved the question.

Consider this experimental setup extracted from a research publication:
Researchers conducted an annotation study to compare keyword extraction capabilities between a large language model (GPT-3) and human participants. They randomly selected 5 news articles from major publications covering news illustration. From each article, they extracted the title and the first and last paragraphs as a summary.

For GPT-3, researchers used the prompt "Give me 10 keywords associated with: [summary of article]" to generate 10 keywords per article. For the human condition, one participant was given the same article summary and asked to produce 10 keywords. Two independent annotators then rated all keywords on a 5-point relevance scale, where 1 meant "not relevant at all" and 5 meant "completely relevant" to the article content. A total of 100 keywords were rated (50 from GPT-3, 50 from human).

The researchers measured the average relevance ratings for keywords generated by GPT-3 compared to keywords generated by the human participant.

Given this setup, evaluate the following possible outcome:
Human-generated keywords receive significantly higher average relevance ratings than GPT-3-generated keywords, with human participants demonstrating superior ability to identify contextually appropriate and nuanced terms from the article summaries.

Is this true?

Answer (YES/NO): YES